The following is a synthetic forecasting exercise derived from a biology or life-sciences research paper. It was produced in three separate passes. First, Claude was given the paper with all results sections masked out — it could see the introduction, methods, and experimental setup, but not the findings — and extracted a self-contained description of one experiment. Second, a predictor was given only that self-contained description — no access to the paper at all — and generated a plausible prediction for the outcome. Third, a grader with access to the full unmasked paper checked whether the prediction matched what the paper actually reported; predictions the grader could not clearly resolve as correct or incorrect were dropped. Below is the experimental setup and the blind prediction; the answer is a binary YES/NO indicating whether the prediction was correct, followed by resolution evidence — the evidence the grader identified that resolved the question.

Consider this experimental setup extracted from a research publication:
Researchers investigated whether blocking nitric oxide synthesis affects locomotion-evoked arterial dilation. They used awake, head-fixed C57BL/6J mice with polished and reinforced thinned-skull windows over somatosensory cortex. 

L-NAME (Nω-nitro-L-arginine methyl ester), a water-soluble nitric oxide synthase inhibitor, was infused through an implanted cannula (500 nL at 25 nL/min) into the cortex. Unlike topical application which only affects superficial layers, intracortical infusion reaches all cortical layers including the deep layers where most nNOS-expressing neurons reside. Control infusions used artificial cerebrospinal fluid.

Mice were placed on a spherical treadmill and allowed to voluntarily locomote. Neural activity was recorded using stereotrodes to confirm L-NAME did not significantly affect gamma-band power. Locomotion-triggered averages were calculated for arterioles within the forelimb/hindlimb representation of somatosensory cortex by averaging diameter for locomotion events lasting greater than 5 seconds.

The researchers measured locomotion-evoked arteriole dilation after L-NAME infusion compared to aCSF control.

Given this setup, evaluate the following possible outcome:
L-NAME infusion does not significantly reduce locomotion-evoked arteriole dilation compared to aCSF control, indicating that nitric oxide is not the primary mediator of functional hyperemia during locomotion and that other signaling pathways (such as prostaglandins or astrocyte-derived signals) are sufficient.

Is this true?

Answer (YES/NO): NO